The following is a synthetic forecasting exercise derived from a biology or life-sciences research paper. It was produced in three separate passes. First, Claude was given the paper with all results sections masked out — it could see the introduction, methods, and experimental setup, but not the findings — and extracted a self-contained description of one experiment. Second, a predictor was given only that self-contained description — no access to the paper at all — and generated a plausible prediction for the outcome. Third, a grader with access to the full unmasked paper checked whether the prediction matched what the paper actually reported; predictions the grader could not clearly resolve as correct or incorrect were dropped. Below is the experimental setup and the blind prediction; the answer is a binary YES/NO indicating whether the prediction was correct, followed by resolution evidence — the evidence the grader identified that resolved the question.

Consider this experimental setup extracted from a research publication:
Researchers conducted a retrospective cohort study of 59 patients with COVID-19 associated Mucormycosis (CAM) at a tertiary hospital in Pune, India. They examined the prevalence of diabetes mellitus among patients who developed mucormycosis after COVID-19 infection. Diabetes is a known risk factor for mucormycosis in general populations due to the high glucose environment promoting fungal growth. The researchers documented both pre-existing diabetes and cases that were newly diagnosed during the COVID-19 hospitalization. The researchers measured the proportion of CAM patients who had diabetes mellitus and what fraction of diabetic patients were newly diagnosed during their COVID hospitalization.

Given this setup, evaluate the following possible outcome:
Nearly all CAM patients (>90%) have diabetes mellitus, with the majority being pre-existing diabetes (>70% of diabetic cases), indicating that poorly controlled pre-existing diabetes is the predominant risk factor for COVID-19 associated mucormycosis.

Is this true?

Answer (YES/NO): NO